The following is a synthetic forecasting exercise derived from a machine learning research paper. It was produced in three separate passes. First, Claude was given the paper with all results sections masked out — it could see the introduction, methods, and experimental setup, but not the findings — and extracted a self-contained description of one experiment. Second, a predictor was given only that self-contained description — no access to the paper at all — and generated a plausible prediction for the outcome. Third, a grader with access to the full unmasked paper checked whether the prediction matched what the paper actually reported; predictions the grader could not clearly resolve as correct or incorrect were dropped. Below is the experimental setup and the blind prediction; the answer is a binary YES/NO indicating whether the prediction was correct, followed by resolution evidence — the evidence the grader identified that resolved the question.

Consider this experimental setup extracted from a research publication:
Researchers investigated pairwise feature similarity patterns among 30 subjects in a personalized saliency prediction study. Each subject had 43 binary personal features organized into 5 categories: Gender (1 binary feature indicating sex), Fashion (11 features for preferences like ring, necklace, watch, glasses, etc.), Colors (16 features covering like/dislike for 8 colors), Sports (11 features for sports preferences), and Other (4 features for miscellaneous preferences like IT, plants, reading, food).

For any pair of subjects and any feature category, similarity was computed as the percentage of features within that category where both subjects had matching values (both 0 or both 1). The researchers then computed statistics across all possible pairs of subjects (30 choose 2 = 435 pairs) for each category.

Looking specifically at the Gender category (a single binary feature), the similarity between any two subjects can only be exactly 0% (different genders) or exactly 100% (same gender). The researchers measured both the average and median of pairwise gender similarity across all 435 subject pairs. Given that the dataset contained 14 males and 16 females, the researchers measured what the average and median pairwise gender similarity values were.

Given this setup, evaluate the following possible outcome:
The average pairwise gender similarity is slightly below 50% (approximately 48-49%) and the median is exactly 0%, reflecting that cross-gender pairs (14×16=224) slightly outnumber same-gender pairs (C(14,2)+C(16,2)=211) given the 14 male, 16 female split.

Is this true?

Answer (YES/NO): YES